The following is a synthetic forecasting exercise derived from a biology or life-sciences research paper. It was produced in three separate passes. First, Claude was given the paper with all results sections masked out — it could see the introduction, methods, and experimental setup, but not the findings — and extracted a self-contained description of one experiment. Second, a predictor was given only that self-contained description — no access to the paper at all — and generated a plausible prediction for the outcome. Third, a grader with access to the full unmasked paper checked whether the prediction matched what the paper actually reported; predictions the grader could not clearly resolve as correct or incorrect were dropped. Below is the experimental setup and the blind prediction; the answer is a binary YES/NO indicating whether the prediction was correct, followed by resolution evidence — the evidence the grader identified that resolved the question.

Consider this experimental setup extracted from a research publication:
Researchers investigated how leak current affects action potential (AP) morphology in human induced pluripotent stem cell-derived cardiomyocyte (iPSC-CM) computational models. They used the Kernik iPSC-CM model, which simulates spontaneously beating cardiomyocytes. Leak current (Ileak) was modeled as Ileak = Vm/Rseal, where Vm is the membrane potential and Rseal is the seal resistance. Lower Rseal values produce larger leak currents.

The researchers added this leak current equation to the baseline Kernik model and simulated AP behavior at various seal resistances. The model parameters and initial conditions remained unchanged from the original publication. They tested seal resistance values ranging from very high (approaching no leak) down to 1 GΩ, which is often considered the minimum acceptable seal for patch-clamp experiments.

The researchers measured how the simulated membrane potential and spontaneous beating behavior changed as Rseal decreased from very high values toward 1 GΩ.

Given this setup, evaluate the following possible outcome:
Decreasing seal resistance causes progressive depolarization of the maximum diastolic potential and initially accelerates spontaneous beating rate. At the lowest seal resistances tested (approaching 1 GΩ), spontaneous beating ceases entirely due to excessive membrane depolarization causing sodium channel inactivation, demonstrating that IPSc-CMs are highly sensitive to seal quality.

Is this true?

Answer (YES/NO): NO